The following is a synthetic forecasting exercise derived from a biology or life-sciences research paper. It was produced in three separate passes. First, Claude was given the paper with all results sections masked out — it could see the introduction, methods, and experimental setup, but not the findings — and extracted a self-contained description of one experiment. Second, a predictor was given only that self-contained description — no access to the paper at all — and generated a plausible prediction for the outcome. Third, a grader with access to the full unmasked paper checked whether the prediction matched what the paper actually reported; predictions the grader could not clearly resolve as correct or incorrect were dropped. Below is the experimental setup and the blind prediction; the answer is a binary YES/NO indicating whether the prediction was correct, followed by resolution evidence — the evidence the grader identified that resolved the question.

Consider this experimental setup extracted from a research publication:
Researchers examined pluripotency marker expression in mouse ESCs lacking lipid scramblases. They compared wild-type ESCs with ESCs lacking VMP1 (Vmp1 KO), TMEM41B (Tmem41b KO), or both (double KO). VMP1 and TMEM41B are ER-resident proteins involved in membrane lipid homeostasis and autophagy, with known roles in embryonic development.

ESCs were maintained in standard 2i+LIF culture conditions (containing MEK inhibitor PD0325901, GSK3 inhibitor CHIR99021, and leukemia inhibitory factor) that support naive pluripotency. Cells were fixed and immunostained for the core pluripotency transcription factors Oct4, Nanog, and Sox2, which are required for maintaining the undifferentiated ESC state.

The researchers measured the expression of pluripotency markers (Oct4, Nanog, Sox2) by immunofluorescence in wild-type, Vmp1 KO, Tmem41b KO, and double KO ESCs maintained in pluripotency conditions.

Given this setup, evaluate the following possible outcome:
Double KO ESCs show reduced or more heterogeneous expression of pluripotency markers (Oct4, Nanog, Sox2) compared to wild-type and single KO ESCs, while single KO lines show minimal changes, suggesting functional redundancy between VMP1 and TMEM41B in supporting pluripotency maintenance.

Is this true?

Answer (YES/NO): NO